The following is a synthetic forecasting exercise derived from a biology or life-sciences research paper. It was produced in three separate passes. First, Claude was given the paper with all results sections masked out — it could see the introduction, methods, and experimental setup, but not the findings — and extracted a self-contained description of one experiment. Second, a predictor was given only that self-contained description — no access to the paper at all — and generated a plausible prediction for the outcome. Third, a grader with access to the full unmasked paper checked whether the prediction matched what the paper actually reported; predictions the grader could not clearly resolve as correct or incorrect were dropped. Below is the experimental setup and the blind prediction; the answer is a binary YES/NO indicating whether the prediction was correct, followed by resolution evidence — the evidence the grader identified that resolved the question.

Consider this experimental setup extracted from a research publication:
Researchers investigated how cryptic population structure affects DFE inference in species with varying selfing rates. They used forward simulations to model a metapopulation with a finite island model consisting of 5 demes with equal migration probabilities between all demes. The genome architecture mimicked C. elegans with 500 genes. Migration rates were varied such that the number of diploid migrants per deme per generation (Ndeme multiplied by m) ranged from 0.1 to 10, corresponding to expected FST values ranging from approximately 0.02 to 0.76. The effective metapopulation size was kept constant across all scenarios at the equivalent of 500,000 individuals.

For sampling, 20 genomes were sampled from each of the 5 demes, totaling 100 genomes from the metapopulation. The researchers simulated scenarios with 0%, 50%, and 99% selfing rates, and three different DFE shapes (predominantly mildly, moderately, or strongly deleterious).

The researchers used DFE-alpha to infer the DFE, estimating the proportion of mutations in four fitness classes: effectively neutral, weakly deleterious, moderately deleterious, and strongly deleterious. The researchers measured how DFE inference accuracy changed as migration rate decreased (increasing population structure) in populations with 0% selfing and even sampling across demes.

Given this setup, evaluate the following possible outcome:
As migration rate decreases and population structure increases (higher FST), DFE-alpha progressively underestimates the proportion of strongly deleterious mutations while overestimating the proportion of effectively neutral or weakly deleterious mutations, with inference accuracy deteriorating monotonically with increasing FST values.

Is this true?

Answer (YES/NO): NO